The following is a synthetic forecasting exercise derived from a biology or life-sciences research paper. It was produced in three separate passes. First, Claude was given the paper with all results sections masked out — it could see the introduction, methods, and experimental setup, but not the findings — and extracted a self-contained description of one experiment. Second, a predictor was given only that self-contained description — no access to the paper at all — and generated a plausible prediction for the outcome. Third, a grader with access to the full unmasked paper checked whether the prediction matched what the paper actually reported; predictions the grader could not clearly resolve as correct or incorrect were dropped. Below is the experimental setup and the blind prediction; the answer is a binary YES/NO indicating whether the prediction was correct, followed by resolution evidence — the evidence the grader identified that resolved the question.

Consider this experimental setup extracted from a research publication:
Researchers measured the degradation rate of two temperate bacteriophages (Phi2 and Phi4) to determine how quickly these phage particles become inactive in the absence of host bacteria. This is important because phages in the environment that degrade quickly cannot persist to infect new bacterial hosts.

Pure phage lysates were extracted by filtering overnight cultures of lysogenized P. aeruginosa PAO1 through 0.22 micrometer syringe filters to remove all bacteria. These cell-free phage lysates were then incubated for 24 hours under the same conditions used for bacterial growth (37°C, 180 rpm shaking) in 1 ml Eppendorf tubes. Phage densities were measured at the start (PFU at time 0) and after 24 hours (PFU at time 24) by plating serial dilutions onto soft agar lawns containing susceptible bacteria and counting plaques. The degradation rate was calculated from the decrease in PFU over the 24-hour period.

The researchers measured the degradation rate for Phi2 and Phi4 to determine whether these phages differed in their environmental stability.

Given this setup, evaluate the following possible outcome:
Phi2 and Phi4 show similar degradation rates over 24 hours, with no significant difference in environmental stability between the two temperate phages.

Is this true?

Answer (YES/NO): YES